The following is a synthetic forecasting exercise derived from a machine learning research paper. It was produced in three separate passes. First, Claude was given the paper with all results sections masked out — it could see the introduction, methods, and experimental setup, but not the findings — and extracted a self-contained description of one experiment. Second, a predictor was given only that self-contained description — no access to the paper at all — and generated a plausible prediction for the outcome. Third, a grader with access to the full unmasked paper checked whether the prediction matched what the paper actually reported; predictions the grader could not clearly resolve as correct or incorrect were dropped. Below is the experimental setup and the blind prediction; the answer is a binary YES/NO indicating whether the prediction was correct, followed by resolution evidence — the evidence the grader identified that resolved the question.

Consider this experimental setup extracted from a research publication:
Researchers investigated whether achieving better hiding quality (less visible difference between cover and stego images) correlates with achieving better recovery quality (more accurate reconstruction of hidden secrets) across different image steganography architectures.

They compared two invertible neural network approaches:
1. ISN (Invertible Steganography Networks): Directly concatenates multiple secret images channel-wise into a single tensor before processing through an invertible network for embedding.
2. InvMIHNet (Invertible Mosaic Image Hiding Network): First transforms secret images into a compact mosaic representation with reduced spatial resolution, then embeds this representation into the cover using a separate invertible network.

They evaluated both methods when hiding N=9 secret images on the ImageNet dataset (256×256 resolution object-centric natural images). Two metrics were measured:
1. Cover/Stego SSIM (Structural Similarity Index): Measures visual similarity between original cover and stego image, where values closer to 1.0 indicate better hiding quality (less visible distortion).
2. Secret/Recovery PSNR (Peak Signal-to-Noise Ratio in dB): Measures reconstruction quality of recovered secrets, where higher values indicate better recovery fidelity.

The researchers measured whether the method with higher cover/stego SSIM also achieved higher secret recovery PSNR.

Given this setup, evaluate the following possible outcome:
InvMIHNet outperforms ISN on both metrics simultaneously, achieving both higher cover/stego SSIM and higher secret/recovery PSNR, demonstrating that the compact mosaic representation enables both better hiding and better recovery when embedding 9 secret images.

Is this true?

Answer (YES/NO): NO